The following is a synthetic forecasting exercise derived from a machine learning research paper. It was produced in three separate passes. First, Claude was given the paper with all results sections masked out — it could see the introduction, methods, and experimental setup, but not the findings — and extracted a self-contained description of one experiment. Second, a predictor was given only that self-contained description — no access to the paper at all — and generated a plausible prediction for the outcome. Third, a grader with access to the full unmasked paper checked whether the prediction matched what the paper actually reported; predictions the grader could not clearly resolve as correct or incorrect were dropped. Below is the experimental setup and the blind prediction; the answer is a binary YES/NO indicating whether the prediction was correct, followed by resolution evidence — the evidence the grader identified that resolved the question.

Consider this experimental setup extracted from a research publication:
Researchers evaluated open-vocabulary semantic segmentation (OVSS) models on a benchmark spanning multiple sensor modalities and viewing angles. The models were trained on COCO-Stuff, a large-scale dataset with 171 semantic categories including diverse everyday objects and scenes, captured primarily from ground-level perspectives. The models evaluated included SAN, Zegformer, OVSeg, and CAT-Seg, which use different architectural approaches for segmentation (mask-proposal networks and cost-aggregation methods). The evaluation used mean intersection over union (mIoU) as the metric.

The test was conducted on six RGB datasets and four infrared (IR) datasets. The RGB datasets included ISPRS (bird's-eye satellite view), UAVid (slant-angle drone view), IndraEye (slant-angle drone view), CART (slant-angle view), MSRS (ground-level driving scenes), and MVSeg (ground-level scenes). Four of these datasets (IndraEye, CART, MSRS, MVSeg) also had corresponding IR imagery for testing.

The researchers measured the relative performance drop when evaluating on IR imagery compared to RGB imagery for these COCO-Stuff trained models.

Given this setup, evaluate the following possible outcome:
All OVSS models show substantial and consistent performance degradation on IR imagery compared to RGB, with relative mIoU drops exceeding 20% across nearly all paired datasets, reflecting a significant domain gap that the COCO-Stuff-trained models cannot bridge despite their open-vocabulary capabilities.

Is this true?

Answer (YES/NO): YES